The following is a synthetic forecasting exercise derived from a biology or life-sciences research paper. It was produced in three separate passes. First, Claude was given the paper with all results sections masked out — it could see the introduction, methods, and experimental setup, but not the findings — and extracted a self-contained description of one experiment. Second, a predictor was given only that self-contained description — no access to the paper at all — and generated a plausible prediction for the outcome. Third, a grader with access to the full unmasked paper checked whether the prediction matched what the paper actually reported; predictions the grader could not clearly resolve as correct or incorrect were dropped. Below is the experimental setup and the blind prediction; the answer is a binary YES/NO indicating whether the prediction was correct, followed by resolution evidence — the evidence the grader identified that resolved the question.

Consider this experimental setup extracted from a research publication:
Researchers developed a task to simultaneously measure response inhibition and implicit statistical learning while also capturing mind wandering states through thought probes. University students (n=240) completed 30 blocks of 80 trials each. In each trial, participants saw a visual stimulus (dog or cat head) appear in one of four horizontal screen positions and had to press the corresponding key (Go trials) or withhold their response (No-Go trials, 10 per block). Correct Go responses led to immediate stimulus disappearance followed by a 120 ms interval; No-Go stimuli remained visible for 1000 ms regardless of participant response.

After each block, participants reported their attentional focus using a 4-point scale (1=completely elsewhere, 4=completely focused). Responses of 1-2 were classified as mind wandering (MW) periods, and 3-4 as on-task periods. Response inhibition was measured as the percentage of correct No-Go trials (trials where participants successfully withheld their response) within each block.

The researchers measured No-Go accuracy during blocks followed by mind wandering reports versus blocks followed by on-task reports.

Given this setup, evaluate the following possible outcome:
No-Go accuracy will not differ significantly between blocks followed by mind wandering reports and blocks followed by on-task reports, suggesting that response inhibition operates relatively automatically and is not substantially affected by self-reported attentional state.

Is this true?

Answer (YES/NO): NO